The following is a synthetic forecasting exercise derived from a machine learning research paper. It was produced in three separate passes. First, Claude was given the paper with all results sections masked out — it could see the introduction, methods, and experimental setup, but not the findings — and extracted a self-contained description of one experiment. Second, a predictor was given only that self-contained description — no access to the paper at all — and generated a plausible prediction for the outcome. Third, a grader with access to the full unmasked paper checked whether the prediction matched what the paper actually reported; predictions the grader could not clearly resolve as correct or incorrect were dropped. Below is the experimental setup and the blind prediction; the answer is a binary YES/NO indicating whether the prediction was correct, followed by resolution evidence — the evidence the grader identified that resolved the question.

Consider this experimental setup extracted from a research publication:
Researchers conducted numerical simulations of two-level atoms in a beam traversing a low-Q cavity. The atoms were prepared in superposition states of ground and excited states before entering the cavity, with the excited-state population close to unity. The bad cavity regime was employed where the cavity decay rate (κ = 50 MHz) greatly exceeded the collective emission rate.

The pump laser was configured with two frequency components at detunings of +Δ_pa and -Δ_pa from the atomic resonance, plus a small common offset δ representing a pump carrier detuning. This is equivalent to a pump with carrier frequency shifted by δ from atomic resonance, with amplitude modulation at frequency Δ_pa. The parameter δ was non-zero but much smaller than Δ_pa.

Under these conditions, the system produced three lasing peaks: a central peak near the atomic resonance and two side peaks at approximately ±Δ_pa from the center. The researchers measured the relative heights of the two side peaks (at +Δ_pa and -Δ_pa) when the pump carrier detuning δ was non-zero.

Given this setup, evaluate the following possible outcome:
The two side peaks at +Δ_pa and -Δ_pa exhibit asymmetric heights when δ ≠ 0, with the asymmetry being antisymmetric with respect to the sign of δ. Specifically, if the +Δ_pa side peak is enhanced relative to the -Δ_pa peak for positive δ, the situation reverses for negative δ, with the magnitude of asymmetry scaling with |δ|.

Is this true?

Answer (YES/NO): YES